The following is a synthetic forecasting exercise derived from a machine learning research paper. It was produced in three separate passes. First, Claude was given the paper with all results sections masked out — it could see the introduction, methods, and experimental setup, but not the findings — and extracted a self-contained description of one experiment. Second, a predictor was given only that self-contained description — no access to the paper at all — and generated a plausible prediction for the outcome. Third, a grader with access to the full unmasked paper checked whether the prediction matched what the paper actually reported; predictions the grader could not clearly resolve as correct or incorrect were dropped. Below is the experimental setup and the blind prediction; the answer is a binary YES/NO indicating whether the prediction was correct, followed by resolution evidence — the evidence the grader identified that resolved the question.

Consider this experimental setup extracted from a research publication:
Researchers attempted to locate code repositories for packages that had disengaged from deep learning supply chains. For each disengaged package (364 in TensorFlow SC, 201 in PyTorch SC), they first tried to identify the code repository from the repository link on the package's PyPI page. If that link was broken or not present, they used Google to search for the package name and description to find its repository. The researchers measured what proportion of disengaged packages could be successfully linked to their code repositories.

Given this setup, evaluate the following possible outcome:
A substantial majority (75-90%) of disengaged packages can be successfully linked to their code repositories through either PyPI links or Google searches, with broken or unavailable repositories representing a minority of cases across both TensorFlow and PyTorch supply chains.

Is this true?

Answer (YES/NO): YES